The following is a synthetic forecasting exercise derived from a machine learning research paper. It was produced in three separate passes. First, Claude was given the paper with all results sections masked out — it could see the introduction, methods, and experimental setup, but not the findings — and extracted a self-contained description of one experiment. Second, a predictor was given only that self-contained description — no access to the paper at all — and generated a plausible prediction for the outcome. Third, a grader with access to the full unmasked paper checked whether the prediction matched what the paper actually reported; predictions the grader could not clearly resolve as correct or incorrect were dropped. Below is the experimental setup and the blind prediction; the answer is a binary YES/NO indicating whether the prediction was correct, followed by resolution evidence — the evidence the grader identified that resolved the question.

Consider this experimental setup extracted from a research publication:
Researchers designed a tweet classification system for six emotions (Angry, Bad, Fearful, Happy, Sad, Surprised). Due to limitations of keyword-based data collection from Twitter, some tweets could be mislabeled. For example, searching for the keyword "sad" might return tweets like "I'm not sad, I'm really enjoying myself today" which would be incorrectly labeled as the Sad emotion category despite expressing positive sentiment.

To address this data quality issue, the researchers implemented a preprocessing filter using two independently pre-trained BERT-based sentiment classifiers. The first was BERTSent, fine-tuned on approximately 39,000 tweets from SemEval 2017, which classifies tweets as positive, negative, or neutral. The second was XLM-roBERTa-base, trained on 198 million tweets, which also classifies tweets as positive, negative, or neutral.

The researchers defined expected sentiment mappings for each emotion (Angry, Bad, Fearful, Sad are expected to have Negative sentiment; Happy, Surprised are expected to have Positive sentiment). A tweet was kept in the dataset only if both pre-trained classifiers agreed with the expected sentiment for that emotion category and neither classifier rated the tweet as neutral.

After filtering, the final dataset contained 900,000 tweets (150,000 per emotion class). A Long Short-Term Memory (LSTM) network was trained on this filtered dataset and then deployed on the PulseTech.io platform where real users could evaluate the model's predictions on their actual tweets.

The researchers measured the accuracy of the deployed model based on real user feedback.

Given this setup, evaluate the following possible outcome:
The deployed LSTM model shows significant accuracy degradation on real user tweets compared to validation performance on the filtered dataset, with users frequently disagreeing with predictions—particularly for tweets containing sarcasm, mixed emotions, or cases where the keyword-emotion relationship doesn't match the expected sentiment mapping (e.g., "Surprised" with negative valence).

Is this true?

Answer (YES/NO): NO